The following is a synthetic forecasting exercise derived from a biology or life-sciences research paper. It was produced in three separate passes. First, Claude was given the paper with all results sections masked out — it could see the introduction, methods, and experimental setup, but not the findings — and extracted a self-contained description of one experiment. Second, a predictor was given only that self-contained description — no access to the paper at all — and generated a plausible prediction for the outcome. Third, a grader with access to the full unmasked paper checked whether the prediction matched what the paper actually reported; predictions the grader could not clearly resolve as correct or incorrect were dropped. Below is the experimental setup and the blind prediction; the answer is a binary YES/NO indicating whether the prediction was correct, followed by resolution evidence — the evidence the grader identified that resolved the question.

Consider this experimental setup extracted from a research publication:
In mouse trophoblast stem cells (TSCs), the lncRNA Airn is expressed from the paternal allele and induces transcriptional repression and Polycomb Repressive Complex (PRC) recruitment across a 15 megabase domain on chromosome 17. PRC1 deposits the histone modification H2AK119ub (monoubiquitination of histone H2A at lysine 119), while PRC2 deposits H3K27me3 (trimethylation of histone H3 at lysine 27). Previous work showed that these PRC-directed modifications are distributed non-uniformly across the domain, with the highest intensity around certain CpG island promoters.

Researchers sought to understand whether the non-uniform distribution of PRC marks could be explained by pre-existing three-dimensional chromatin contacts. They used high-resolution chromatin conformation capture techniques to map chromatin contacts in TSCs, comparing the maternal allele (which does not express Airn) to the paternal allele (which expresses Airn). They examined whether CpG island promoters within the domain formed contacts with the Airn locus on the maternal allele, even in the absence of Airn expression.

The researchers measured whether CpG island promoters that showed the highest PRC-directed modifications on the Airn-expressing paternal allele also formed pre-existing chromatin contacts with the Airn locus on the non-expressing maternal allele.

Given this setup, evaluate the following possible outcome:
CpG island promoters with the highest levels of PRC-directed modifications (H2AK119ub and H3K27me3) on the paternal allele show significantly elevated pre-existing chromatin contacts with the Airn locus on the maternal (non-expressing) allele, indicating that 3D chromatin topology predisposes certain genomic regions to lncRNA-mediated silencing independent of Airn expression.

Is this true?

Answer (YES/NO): YES